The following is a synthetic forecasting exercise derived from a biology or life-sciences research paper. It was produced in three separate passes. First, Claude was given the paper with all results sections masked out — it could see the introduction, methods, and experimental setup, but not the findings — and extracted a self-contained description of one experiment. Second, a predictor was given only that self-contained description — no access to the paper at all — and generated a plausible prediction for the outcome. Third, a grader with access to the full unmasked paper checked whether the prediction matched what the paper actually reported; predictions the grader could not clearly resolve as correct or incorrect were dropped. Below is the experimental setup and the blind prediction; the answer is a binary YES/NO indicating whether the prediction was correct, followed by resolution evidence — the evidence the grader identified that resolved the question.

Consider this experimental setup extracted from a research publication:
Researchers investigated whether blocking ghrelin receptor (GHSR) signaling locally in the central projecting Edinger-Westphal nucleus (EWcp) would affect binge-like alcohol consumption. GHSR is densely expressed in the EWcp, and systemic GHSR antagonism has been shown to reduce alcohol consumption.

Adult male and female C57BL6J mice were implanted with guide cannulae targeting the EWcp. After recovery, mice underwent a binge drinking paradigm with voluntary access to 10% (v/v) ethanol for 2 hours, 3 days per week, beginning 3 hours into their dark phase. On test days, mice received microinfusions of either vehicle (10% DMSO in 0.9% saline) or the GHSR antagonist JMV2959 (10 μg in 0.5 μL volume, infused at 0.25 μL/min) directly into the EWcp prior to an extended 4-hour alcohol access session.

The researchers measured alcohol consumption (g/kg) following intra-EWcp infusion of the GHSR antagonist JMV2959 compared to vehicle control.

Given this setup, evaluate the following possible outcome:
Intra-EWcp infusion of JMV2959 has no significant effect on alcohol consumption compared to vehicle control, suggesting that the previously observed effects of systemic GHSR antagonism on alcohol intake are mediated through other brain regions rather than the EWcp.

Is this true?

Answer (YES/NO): NO